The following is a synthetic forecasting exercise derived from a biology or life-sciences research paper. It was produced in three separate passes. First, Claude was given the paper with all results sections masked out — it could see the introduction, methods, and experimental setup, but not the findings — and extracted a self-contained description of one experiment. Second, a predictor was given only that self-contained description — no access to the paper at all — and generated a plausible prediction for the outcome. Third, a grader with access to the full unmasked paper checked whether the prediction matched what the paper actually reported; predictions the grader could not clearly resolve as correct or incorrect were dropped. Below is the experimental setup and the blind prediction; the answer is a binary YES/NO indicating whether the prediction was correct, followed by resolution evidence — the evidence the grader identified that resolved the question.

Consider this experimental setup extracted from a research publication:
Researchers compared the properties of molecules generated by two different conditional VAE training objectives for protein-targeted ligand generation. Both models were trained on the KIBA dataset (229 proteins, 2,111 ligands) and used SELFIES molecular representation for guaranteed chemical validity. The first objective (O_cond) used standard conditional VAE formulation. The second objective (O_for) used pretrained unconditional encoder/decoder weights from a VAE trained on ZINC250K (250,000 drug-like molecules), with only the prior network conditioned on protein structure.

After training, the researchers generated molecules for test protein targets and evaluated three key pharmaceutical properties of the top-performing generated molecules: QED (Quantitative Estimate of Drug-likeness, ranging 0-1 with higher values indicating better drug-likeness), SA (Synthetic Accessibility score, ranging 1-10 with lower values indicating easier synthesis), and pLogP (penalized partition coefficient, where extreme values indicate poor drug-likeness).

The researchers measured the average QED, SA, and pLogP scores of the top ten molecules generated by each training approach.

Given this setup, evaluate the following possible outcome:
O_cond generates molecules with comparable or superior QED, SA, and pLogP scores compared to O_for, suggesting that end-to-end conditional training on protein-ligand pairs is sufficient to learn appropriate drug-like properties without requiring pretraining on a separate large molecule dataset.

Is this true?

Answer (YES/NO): NO